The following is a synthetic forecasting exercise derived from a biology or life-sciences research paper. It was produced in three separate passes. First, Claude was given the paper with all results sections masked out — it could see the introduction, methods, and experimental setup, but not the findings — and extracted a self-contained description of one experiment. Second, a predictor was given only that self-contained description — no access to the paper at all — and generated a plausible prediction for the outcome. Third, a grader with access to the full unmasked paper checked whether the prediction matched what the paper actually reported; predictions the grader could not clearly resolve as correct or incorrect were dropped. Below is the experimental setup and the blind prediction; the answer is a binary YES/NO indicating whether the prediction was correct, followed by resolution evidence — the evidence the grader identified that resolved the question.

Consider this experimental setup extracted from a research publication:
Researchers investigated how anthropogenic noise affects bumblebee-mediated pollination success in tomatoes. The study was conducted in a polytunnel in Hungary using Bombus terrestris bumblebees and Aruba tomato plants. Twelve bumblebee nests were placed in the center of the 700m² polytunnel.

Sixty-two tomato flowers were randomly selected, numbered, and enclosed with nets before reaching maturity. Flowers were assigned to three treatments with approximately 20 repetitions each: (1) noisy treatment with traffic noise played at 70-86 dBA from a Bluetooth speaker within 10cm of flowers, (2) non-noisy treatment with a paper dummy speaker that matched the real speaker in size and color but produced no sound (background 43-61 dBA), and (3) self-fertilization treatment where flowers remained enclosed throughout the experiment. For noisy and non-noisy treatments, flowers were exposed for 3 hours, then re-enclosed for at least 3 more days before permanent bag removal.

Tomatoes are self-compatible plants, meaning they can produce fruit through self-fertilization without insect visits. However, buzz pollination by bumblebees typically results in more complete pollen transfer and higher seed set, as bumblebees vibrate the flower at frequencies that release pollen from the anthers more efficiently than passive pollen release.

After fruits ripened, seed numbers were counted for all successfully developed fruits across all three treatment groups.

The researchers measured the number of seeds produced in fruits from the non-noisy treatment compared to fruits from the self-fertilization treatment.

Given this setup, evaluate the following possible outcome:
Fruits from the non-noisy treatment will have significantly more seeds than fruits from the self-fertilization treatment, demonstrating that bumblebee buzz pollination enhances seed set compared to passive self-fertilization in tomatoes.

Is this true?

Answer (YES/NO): YES